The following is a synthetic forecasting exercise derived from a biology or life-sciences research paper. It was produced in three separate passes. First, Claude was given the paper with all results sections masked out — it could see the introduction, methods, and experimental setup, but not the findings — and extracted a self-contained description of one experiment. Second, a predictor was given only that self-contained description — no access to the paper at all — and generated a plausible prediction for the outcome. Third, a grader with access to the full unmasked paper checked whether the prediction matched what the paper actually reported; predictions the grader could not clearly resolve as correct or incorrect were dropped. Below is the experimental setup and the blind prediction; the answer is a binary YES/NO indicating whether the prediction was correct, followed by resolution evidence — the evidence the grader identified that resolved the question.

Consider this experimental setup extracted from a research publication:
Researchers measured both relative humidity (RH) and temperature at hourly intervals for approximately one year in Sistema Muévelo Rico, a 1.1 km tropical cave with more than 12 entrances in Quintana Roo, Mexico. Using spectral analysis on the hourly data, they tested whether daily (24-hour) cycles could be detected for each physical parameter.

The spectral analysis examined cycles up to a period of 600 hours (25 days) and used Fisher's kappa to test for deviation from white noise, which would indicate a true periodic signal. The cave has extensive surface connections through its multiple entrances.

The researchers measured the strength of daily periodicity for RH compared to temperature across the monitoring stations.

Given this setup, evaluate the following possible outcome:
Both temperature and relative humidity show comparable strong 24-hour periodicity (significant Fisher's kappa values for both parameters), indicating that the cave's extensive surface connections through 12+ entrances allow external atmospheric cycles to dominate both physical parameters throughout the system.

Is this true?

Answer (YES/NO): NO